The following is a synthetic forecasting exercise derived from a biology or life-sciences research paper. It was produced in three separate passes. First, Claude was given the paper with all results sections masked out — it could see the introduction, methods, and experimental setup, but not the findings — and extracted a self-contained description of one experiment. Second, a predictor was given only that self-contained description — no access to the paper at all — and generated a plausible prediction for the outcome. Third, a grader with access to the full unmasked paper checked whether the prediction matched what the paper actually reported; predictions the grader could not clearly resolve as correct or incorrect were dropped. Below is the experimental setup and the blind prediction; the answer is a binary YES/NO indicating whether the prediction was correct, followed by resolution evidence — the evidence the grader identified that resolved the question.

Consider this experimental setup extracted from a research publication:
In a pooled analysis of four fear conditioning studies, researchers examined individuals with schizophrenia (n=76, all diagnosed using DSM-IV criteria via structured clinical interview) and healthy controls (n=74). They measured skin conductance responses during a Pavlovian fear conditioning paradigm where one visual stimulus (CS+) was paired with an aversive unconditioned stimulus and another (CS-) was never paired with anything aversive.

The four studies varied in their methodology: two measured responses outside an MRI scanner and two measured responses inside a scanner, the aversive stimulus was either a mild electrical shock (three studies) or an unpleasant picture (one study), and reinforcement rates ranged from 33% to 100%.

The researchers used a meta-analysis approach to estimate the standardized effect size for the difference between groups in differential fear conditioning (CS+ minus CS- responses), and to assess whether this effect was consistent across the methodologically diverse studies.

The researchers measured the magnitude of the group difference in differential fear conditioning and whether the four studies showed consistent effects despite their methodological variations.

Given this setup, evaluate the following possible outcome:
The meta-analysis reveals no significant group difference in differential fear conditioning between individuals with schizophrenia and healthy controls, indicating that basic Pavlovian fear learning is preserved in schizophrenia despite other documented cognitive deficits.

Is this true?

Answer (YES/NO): NO